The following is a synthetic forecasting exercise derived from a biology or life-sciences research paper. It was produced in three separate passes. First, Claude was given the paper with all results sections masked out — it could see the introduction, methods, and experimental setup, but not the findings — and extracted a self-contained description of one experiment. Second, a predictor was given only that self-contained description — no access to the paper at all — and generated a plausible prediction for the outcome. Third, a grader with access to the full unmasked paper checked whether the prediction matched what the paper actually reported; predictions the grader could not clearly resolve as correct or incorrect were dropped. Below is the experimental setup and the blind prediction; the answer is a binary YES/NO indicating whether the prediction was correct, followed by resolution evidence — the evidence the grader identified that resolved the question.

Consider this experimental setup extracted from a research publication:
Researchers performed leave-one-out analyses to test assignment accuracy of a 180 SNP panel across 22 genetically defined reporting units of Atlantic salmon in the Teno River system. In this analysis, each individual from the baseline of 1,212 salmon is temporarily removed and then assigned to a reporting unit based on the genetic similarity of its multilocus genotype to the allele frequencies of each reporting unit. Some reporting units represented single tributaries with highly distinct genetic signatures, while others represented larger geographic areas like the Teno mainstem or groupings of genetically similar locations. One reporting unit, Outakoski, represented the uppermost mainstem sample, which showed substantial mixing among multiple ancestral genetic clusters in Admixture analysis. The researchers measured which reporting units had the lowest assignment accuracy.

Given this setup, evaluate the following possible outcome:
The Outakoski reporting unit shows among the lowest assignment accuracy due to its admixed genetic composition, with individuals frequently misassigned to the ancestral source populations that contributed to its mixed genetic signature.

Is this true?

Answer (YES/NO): YES